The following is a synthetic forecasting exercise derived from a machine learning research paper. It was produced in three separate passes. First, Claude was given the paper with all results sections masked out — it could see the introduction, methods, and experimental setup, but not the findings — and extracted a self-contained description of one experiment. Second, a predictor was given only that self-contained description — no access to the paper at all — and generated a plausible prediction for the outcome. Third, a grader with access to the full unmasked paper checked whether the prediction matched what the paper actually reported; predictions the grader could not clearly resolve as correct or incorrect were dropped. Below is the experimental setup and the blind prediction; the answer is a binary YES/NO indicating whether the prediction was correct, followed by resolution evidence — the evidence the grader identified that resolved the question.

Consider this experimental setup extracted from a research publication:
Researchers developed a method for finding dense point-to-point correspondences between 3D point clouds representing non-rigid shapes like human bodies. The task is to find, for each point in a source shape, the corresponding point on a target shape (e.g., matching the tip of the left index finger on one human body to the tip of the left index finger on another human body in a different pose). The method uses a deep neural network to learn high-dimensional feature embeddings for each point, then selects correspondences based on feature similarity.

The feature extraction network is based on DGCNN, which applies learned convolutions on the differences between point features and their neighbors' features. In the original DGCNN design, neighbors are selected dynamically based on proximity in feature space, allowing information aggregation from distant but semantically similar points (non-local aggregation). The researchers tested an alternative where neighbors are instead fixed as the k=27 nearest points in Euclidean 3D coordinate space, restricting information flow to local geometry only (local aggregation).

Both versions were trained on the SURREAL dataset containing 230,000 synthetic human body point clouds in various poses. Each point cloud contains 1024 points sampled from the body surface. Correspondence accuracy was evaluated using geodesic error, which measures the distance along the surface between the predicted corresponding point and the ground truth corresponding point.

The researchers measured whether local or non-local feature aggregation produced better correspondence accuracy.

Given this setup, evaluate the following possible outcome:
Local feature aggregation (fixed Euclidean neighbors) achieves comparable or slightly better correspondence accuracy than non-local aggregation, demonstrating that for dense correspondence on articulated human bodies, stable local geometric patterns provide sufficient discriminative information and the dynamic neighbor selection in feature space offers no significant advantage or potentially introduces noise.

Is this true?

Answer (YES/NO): YES